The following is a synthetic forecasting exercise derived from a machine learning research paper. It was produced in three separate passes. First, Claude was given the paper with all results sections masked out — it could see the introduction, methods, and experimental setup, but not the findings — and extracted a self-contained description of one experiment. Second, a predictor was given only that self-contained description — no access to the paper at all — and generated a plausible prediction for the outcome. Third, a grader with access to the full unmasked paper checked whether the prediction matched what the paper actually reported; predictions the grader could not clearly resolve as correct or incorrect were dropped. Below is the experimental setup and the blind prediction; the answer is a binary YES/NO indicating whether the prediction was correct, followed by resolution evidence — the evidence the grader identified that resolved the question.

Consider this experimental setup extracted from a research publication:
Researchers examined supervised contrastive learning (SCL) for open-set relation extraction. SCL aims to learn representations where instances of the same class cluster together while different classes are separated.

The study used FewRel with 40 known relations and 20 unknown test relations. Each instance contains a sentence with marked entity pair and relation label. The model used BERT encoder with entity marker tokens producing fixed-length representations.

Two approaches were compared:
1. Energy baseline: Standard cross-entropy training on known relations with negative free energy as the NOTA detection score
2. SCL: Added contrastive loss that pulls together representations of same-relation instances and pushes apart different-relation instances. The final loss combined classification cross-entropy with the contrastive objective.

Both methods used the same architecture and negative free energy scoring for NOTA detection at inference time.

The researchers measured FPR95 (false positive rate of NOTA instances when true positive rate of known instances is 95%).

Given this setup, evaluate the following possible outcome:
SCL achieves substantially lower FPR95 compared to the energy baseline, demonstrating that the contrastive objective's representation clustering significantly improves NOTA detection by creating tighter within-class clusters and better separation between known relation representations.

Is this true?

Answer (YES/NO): NO